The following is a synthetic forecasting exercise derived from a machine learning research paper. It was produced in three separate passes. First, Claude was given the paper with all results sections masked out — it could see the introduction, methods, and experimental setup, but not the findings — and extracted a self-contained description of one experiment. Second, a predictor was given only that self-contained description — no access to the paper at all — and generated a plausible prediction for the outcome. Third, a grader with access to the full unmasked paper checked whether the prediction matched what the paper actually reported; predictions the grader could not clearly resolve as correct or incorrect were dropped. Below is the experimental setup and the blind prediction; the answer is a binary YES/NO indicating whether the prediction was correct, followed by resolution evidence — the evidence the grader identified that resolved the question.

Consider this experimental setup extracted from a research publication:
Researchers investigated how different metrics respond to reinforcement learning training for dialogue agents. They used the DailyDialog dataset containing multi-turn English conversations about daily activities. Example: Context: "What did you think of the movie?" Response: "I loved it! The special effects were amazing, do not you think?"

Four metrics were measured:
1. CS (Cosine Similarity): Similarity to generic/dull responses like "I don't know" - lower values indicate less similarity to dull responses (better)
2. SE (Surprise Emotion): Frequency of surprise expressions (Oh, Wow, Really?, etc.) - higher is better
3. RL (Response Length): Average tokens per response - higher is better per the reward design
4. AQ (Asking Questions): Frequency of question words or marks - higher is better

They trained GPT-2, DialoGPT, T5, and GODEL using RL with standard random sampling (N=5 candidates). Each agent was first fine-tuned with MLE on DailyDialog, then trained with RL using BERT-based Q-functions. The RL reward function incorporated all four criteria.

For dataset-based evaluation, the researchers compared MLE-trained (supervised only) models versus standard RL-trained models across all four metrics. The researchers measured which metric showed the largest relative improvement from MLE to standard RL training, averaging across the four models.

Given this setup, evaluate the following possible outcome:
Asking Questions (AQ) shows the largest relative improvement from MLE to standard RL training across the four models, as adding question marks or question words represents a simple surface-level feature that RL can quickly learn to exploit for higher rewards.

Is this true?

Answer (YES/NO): NO